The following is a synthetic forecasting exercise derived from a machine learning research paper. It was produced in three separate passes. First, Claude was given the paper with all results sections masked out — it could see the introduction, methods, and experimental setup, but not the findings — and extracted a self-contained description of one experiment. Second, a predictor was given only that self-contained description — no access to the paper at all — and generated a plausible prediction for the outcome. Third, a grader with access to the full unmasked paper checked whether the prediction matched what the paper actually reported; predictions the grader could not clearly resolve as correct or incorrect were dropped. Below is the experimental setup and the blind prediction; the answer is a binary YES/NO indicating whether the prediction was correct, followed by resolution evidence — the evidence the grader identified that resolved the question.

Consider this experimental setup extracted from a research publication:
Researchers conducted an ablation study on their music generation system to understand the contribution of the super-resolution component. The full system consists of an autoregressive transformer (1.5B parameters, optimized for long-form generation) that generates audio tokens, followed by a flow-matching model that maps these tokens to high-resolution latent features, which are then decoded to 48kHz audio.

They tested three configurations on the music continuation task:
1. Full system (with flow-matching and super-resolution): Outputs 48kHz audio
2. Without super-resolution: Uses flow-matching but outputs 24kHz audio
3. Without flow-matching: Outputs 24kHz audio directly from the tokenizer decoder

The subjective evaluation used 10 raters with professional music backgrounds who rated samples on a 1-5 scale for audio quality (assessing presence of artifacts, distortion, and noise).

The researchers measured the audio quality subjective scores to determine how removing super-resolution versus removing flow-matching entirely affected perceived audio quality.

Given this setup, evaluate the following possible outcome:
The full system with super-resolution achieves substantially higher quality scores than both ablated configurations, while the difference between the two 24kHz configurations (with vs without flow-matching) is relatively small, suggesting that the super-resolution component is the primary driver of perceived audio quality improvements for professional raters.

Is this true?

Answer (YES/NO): NO